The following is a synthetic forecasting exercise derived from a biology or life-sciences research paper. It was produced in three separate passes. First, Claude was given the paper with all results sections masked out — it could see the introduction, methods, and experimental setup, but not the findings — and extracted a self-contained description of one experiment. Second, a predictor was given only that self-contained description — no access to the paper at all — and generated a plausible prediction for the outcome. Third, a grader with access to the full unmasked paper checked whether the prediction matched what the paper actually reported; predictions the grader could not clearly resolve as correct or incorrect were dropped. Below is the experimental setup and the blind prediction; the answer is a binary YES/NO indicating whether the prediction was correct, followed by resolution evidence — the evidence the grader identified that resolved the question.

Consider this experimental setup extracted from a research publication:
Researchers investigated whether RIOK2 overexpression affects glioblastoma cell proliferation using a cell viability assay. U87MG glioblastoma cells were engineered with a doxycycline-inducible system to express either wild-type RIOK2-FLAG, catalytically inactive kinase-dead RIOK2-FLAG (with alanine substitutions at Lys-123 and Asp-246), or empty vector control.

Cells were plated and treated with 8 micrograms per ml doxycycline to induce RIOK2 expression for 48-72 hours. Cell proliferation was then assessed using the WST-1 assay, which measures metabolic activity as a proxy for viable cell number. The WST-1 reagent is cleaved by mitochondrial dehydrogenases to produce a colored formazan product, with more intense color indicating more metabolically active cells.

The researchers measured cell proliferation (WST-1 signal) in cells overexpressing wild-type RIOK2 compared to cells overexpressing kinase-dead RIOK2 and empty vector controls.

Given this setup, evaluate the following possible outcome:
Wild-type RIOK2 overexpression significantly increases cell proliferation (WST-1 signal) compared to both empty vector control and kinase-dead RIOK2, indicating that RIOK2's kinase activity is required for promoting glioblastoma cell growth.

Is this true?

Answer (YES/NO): YES